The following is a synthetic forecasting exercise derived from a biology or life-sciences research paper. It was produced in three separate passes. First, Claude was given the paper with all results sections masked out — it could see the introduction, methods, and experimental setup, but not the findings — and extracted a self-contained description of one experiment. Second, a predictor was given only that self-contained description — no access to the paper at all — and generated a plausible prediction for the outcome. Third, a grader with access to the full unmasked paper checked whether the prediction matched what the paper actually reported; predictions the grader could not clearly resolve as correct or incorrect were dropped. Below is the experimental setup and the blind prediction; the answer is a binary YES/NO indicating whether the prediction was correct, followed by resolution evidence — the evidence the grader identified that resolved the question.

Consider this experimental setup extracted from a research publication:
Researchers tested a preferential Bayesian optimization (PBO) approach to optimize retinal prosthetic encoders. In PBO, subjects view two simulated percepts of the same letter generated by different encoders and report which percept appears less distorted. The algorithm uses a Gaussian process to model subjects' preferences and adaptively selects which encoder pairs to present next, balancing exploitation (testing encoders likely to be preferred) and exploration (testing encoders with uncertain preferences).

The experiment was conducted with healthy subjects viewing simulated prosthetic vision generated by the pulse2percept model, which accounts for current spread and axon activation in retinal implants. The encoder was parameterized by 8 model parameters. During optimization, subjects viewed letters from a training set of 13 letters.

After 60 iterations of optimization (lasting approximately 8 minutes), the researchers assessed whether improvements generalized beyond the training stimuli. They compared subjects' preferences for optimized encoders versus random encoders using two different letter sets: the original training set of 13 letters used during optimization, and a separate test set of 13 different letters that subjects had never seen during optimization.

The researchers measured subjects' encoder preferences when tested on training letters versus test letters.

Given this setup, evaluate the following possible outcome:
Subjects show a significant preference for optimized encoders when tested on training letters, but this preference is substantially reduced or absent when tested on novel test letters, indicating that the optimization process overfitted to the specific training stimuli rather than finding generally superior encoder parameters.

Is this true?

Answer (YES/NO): NO